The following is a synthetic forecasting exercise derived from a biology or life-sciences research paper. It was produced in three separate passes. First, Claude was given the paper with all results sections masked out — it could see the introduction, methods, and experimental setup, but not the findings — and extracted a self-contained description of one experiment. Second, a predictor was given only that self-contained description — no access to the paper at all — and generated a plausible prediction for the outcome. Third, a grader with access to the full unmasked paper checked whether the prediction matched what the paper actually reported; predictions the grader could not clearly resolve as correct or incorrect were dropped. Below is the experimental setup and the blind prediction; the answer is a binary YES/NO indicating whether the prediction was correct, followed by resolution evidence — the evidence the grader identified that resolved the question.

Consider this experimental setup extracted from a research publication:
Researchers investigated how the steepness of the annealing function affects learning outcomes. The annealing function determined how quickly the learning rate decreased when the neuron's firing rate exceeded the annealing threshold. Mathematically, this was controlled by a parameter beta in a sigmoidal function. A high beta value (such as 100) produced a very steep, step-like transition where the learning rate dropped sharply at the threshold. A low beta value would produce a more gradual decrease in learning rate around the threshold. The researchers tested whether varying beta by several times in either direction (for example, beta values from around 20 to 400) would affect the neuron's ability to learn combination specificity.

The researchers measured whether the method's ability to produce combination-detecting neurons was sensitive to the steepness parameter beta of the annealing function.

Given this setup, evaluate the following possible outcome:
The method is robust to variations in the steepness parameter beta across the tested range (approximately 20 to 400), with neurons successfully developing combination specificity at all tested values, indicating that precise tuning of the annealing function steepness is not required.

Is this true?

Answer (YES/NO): YES